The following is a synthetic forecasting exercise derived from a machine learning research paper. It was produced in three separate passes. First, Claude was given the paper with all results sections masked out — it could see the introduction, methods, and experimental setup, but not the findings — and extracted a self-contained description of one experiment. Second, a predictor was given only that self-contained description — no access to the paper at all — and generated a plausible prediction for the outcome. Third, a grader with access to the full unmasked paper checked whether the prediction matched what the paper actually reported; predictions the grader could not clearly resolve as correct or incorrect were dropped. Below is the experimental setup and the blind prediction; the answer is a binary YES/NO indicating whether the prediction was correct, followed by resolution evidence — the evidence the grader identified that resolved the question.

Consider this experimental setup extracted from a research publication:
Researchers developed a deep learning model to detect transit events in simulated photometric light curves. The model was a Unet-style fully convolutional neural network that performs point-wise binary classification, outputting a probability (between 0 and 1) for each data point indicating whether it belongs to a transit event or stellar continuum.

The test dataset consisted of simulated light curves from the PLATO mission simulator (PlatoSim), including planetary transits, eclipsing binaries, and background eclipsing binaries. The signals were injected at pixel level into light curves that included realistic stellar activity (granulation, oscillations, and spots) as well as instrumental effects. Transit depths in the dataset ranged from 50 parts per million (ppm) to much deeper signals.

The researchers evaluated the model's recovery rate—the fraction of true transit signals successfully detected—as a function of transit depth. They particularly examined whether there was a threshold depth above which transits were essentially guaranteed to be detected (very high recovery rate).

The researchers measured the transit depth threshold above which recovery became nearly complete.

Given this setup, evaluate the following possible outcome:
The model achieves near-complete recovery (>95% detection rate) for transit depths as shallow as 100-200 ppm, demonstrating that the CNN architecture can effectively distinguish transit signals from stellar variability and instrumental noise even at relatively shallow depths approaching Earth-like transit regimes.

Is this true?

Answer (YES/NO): NO